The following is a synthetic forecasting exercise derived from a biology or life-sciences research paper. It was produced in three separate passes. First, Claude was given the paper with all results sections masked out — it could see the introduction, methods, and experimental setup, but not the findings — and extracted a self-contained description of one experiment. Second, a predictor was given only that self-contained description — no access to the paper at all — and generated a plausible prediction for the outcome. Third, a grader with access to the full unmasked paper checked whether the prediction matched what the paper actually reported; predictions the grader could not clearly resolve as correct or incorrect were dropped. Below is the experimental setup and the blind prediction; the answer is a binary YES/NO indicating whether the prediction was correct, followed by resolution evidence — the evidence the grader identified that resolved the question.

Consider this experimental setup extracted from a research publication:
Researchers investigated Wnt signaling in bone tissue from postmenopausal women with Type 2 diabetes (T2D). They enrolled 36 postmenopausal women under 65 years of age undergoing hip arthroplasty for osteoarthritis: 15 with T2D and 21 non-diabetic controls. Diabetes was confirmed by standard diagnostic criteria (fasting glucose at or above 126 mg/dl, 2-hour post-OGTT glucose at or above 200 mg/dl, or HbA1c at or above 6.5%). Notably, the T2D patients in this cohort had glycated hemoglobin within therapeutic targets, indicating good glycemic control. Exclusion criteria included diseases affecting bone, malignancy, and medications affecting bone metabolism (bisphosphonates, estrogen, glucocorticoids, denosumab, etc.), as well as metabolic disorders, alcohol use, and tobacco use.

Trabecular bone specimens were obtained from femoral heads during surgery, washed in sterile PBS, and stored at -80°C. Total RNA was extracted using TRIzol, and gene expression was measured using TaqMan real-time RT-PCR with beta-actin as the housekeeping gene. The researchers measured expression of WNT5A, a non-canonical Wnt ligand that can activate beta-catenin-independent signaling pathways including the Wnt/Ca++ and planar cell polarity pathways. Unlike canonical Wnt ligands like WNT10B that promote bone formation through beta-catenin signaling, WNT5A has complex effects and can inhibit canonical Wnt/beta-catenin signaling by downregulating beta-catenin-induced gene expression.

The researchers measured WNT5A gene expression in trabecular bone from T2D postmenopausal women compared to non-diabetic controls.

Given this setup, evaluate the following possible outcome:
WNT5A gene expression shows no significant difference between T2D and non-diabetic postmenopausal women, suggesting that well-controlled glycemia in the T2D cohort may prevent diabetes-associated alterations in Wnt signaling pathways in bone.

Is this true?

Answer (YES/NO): NO